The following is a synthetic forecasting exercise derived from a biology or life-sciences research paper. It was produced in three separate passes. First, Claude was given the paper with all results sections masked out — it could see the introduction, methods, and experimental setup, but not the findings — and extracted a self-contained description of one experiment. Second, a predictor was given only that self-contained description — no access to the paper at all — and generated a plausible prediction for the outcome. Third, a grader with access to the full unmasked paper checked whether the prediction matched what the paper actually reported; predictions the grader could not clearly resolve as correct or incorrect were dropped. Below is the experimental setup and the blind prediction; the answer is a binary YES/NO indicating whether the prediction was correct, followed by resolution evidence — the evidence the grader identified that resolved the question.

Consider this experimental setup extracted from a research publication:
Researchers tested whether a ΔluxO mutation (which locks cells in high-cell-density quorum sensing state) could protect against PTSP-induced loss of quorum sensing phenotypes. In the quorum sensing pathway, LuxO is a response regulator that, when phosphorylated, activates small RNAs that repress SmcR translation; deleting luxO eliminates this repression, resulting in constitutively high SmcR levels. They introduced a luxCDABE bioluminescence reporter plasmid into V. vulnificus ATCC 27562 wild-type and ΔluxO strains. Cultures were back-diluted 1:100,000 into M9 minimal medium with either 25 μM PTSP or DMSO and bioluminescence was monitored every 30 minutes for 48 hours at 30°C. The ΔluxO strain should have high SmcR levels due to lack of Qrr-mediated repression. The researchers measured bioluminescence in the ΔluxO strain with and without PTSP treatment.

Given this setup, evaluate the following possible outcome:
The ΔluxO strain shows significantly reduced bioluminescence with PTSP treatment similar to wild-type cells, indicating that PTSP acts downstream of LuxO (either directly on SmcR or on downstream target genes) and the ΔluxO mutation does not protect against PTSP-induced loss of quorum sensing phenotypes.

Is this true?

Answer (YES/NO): YES